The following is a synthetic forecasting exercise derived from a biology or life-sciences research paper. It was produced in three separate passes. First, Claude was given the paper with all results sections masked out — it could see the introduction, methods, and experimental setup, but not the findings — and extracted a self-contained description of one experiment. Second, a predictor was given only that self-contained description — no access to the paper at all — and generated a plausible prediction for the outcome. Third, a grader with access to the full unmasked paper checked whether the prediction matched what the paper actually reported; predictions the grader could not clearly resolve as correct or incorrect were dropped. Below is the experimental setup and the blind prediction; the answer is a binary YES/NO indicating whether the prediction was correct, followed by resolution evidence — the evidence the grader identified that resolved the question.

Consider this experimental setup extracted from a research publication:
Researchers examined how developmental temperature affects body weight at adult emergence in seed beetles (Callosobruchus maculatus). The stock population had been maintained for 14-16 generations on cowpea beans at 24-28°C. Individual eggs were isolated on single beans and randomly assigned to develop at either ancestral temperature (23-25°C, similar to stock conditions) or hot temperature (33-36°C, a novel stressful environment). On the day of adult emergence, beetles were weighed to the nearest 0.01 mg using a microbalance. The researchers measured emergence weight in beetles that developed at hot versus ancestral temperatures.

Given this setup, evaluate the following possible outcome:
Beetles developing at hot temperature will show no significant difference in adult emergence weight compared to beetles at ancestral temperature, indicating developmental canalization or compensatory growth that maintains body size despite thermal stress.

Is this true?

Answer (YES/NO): NO